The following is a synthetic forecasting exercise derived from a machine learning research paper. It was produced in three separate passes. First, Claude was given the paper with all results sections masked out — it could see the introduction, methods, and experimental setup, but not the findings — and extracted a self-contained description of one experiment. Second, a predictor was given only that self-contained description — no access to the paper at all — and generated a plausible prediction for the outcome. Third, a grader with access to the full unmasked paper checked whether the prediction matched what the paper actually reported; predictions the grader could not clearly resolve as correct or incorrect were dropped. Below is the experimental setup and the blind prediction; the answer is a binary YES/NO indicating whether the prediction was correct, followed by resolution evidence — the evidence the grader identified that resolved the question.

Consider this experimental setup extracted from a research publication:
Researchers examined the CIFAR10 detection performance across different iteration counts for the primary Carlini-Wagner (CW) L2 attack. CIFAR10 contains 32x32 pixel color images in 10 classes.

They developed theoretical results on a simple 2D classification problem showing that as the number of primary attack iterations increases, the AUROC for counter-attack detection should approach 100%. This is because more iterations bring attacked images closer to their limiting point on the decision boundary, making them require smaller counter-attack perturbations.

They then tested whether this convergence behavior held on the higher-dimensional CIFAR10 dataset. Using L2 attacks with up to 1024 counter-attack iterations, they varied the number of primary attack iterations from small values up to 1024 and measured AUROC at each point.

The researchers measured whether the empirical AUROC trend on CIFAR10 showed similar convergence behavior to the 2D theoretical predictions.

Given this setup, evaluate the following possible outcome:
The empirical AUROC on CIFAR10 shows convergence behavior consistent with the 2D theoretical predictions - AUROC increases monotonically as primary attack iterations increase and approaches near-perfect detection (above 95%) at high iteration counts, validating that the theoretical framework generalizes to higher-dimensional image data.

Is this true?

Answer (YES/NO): YES